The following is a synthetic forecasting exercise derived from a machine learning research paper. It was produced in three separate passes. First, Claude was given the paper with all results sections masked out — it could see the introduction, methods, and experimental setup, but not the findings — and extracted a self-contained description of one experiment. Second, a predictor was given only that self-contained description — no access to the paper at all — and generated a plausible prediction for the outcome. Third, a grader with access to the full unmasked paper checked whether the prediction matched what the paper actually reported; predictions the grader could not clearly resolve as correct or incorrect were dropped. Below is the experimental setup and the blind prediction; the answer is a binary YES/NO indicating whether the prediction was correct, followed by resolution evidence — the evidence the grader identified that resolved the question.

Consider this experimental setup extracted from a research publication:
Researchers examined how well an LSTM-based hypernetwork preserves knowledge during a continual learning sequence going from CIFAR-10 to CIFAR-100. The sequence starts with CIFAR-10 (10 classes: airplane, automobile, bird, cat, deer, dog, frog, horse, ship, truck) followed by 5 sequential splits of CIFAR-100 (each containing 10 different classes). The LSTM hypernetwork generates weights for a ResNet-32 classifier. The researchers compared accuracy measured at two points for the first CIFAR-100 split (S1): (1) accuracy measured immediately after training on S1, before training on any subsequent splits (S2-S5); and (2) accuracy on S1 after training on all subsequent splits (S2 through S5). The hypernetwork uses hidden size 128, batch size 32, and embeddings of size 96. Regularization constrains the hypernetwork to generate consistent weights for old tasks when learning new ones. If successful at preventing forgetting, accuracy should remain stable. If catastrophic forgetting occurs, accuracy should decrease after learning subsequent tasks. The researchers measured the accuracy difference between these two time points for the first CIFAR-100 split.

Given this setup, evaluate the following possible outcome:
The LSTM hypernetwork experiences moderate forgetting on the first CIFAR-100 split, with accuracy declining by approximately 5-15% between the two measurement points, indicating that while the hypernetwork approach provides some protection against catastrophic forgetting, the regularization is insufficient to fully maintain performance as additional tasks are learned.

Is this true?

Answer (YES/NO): NO